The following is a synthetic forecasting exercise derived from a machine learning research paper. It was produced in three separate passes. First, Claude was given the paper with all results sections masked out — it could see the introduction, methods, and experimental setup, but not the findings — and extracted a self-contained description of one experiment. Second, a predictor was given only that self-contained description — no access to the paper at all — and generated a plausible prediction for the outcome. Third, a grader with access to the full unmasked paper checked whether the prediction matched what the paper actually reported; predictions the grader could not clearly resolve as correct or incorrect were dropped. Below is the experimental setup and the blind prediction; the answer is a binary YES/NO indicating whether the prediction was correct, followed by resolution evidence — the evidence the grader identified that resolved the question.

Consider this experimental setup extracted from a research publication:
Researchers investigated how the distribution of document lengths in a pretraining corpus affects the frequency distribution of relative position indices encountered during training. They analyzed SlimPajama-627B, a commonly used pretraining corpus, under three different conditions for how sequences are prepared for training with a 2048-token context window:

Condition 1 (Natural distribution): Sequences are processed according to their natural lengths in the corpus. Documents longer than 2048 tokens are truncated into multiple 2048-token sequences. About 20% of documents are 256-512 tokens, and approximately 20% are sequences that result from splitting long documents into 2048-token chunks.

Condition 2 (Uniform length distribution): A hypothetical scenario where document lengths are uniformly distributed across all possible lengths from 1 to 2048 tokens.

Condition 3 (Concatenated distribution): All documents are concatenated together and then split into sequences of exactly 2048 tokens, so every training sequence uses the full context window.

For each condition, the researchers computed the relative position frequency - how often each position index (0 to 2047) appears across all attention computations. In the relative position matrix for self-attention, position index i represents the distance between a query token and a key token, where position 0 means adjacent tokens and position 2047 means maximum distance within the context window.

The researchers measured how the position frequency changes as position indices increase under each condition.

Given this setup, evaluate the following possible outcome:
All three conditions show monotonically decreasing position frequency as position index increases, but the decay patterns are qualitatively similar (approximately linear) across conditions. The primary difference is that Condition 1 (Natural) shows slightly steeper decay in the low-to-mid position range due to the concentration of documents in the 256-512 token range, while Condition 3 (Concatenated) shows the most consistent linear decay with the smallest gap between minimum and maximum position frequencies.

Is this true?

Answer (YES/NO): NO